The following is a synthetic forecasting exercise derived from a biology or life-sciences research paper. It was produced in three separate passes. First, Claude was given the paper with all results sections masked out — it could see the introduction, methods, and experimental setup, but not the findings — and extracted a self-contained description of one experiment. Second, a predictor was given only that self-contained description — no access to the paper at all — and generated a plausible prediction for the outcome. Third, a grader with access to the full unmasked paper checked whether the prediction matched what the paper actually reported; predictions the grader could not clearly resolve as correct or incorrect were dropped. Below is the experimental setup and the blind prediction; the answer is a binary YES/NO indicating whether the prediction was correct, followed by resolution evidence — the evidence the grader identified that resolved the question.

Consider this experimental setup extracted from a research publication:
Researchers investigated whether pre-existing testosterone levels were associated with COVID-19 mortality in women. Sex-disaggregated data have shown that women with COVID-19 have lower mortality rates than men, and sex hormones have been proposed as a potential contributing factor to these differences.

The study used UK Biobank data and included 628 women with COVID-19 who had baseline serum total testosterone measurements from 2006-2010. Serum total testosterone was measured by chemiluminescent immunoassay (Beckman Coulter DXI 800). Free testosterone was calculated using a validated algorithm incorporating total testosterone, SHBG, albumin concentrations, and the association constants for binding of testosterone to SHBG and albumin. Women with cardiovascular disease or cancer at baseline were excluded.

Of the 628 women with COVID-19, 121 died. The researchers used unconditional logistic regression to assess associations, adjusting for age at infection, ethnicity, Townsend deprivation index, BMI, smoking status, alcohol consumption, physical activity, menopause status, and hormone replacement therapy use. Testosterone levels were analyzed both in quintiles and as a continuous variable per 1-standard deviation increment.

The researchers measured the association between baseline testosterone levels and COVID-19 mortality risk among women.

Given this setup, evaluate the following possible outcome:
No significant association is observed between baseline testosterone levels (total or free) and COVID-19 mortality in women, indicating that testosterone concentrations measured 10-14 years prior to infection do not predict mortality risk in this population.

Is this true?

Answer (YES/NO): YES